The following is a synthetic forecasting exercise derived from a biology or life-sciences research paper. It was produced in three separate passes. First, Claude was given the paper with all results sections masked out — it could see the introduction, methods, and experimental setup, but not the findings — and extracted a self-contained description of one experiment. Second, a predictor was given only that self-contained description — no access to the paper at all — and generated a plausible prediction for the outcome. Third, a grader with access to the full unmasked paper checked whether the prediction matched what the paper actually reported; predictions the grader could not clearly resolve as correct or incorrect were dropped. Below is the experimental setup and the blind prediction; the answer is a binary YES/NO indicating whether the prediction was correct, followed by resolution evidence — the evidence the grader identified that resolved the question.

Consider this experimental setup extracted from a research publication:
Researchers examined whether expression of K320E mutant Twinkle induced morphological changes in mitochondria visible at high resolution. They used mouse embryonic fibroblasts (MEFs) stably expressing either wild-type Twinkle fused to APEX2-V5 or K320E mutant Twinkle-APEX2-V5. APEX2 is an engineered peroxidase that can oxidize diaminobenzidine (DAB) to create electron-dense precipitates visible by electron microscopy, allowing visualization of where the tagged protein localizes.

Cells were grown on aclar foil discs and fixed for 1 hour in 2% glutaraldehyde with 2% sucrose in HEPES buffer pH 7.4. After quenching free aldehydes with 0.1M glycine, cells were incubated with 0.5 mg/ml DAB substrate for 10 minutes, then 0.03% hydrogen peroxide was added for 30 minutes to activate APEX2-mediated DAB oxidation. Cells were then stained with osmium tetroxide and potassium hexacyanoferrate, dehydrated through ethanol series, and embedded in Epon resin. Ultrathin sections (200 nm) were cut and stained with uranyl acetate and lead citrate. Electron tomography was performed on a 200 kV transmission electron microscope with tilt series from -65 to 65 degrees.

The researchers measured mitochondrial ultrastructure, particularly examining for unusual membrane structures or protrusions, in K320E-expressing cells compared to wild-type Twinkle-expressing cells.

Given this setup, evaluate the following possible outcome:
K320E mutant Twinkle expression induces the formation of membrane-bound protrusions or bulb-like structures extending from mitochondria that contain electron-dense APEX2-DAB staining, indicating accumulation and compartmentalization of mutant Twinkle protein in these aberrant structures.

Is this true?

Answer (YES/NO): YES